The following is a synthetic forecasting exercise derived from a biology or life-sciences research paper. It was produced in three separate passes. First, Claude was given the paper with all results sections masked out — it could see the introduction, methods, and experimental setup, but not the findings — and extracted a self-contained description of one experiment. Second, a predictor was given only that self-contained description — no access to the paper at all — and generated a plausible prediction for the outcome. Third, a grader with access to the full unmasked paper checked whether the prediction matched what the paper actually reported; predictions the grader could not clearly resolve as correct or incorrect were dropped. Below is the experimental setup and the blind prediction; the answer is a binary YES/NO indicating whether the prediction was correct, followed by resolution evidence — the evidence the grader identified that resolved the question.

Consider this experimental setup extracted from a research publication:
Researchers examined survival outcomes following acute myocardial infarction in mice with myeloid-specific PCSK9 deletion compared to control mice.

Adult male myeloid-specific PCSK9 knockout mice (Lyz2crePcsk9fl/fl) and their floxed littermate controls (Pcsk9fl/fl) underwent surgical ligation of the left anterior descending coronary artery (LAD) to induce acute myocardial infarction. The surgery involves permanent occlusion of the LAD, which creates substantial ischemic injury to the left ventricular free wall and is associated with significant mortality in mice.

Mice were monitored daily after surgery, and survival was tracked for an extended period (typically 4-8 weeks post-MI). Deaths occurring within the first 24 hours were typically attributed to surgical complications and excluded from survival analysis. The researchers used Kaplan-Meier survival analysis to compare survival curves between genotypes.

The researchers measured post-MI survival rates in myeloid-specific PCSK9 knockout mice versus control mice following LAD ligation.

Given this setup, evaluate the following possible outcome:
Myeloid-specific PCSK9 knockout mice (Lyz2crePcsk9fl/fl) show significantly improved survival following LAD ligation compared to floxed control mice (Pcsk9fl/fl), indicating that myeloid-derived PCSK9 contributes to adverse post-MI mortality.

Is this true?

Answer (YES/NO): YES